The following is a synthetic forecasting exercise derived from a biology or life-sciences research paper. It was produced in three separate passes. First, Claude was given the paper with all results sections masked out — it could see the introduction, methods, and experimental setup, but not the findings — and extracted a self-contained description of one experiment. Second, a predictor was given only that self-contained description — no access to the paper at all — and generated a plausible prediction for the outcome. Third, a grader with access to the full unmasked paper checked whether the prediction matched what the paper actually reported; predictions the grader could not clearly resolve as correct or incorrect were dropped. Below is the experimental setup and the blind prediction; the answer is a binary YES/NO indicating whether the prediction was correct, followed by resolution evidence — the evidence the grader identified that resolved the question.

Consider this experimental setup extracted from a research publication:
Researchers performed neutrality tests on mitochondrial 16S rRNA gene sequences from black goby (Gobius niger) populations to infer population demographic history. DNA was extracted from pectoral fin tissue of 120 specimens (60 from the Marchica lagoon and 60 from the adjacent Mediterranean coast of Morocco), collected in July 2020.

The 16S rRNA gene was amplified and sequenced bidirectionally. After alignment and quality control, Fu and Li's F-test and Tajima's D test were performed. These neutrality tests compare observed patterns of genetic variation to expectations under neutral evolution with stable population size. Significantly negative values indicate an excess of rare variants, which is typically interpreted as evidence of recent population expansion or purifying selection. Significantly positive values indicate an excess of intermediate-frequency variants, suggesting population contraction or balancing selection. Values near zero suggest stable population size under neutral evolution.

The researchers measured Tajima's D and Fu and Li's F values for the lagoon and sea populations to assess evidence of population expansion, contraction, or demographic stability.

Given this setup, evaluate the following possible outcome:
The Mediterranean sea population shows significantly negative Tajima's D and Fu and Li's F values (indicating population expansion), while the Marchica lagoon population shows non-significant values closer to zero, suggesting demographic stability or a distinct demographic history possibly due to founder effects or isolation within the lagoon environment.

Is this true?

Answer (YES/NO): NO